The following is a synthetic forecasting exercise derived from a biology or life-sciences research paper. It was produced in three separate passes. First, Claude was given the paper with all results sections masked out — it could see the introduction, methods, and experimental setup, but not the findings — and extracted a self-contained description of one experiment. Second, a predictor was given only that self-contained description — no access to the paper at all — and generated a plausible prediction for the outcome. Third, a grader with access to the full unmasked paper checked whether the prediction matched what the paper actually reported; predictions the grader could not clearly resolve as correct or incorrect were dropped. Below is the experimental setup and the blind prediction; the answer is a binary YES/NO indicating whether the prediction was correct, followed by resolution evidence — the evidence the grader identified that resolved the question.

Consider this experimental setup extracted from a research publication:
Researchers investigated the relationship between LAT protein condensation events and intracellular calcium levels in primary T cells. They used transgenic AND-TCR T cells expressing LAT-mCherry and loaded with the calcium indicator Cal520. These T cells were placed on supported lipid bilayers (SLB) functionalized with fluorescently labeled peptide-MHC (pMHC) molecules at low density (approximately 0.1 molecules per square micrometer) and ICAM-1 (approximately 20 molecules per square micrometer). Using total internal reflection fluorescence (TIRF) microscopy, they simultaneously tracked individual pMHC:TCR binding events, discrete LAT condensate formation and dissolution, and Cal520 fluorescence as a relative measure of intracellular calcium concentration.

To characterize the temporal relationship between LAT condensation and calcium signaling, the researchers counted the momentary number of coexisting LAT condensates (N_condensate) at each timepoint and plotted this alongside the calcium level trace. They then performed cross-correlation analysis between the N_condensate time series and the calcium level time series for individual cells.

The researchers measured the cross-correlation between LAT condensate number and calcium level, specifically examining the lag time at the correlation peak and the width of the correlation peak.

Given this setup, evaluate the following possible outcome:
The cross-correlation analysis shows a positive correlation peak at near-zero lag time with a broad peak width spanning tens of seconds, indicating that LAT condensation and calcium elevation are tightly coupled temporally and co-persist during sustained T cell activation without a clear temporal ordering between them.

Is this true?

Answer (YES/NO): NO